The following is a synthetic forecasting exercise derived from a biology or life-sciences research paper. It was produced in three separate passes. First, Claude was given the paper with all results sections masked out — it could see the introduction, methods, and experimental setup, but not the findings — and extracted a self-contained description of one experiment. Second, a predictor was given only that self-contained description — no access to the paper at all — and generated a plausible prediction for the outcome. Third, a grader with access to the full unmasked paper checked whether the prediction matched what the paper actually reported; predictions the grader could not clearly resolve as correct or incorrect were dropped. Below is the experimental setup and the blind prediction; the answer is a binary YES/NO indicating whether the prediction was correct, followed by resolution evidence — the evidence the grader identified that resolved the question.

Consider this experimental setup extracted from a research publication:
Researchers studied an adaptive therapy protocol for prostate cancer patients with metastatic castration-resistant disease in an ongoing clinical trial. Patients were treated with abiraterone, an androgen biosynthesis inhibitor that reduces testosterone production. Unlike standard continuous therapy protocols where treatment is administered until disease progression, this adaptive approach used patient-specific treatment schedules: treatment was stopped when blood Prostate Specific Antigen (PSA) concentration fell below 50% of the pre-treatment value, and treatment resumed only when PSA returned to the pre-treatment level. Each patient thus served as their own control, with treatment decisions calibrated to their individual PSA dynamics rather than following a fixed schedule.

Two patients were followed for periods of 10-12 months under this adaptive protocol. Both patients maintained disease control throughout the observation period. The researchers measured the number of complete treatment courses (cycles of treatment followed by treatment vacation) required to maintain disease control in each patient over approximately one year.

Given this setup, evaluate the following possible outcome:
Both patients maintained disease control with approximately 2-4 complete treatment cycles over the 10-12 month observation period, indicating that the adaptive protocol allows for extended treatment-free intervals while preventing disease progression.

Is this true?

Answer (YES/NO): YES